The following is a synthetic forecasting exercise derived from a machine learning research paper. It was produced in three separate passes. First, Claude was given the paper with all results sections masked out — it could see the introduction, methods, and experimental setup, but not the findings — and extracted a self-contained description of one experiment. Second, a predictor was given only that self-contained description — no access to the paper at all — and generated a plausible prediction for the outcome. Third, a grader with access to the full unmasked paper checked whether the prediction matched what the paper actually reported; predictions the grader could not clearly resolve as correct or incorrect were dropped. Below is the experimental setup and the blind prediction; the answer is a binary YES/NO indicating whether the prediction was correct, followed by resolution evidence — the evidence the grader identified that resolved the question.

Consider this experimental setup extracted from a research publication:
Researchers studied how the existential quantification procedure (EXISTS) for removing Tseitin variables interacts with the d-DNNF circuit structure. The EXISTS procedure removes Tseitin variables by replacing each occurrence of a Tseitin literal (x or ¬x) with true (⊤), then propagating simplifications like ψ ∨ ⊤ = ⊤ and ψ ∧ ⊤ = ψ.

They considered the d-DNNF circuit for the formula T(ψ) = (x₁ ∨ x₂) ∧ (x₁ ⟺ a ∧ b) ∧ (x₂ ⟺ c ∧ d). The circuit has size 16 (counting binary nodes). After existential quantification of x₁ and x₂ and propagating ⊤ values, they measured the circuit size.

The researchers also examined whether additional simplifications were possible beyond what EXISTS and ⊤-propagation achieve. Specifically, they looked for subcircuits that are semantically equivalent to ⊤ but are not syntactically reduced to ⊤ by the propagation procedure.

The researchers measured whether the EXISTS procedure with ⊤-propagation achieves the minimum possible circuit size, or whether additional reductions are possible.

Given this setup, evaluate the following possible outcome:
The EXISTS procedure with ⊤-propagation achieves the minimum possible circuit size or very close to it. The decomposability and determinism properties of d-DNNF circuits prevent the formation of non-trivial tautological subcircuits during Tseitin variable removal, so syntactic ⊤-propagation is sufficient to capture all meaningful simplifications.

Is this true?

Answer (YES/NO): NO